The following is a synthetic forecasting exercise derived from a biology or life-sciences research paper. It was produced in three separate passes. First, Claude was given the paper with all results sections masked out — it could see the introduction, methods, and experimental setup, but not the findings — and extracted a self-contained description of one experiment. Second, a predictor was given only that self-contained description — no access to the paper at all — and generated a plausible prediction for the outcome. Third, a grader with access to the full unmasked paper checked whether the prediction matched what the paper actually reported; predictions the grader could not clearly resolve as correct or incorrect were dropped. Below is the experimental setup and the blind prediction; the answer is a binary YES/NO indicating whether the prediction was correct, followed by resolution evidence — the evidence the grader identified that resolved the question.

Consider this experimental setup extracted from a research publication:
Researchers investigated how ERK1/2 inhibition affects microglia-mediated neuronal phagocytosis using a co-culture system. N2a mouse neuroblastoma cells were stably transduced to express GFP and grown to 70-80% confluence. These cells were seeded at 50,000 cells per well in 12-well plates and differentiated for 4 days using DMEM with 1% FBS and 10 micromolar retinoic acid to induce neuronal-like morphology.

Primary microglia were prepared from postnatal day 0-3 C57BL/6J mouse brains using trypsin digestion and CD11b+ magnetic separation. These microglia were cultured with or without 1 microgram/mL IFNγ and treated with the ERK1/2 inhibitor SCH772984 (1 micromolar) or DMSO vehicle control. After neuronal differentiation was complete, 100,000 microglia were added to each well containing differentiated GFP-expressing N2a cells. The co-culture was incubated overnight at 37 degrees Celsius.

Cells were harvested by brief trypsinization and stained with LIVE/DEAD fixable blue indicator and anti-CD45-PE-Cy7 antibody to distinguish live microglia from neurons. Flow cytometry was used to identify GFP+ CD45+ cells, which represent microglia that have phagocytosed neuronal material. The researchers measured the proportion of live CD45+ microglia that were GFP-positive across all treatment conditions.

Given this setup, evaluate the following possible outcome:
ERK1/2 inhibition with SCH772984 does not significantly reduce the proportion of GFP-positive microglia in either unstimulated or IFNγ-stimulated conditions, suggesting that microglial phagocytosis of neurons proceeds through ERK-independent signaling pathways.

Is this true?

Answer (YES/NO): NO